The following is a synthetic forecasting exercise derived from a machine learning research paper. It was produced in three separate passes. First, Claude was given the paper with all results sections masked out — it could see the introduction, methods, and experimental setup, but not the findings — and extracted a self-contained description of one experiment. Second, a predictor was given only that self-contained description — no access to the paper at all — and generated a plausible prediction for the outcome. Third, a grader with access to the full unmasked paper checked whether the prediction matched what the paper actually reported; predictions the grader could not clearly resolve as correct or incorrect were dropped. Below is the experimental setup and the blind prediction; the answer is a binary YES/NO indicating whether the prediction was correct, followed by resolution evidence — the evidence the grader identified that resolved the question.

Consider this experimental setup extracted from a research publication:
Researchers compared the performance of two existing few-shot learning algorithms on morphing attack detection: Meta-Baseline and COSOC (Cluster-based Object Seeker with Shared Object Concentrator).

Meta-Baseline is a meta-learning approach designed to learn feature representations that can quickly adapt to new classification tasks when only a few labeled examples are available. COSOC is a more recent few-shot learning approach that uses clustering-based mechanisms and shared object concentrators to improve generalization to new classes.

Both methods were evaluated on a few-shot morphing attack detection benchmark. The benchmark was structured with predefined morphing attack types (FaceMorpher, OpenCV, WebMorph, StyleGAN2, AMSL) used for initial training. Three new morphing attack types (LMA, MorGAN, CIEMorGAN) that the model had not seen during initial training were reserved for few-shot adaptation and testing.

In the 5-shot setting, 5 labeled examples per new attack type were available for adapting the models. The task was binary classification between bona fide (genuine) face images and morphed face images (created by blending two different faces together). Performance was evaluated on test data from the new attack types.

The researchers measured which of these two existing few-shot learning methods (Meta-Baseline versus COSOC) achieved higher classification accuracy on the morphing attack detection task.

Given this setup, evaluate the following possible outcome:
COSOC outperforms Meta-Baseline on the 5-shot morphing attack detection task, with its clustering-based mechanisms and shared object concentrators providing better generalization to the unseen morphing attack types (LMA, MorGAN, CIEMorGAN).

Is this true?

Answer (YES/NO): YES